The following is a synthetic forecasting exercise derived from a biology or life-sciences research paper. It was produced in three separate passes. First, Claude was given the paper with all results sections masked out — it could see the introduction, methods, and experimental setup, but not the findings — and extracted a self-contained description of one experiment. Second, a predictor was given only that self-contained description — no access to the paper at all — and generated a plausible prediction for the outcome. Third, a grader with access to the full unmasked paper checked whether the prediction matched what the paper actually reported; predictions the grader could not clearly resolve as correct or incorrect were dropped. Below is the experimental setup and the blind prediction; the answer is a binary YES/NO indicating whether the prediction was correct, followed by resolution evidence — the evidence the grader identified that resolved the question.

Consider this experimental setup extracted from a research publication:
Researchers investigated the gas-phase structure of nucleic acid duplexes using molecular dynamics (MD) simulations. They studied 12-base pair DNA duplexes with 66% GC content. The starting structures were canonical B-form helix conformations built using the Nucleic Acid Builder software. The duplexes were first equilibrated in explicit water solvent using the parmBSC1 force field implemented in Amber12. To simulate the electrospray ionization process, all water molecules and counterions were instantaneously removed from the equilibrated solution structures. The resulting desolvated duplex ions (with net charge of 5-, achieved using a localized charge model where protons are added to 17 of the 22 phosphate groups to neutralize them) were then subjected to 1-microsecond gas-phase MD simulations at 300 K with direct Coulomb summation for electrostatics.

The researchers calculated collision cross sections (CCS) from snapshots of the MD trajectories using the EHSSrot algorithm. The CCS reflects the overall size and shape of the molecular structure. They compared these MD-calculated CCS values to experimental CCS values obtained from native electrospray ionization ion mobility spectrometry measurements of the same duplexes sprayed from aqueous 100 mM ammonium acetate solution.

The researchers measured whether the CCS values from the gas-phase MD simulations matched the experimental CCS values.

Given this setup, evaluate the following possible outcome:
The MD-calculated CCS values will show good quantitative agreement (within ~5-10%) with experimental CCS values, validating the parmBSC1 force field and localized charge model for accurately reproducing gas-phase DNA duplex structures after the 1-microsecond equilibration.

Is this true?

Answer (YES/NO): NO